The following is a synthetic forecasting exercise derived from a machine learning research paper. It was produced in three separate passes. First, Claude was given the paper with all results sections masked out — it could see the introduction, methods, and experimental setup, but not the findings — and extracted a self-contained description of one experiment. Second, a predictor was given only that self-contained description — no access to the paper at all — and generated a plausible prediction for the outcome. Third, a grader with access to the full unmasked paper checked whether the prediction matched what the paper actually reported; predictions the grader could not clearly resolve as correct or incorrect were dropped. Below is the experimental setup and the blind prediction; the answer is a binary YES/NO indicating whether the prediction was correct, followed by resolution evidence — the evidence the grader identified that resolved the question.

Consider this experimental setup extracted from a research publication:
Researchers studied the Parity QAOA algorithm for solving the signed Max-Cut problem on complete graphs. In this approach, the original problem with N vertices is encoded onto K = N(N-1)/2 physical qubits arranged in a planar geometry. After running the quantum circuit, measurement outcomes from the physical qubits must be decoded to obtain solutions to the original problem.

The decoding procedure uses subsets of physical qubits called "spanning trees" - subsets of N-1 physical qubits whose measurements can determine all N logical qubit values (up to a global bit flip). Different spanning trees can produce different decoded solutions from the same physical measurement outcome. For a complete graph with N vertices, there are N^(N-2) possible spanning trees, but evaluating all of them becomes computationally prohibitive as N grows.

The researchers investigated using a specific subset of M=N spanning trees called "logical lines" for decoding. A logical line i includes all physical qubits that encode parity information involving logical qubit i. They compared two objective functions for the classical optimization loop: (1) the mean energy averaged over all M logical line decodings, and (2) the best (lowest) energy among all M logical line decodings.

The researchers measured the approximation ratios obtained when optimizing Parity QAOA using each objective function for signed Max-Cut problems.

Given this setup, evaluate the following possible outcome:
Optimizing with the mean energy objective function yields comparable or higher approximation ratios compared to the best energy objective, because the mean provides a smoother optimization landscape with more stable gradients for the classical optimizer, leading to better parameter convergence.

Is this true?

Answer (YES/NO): NO